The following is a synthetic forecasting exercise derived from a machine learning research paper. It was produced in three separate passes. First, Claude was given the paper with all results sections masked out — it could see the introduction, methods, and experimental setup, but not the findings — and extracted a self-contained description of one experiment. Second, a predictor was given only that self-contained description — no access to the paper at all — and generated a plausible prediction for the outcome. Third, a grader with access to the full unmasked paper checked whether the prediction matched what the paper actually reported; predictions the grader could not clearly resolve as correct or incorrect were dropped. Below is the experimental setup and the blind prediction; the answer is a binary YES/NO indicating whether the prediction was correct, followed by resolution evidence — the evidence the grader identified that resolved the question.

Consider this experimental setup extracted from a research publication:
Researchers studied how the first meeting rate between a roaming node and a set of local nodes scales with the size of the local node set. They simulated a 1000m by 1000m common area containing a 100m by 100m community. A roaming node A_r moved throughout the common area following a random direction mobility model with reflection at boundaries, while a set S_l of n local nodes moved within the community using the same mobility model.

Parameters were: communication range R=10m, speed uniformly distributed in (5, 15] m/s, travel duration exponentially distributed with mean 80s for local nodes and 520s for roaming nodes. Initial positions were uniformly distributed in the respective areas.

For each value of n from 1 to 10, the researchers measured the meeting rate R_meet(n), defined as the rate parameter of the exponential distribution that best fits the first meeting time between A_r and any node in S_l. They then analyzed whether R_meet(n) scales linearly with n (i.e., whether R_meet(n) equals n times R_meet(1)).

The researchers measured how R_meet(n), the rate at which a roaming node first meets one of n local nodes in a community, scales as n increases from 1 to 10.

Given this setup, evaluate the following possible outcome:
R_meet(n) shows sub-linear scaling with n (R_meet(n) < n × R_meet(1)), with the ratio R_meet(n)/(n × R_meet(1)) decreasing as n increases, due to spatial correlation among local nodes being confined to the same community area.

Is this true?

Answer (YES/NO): YES